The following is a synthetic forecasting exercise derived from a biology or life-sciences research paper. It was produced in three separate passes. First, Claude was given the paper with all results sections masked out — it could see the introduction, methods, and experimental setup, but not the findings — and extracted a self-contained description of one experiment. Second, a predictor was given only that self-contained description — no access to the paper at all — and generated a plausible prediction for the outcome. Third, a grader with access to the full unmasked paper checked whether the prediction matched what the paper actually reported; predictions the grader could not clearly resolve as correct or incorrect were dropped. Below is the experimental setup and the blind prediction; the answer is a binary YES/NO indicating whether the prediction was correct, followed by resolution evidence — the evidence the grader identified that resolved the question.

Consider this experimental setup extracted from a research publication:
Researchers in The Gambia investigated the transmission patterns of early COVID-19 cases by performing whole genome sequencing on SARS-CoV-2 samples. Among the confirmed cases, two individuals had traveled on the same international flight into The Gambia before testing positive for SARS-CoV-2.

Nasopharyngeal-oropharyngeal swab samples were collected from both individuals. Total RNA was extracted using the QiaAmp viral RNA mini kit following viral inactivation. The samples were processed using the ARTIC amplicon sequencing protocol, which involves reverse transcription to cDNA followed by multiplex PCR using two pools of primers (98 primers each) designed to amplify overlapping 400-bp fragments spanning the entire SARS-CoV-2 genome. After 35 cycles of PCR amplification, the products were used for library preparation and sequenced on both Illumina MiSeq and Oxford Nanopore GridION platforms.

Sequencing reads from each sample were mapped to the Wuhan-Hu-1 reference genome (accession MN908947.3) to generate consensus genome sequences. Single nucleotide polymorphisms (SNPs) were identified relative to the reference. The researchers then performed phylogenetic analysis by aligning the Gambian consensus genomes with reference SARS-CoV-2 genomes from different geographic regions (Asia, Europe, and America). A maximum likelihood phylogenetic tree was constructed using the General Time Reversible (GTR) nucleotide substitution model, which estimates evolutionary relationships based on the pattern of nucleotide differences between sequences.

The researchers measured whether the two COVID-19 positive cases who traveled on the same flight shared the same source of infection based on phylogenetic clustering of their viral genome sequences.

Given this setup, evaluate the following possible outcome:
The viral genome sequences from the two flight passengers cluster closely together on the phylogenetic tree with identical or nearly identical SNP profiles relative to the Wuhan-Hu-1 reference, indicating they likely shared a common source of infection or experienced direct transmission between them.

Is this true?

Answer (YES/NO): NO